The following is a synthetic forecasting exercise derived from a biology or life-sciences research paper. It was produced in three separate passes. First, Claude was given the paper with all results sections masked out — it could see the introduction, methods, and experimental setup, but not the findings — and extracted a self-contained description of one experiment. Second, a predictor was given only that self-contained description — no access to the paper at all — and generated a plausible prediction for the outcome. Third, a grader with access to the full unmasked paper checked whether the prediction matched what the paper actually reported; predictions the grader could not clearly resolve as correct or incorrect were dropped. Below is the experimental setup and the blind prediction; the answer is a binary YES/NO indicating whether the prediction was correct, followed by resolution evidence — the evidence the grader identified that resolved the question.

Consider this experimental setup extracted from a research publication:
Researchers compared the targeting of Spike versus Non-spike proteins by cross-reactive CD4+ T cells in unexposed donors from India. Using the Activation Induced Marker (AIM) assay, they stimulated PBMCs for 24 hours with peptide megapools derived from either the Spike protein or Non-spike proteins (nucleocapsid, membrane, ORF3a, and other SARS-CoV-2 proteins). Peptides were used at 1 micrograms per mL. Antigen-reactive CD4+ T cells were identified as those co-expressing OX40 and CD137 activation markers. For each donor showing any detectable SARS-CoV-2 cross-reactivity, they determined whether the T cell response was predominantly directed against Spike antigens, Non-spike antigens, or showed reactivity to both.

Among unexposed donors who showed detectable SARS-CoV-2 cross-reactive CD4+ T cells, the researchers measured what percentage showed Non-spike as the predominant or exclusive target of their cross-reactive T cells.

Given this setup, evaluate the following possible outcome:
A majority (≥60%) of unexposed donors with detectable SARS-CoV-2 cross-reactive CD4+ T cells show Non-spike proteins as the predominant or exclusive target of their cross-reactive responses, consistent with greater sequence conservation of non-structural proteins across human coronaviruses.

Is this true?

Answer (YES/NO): YES